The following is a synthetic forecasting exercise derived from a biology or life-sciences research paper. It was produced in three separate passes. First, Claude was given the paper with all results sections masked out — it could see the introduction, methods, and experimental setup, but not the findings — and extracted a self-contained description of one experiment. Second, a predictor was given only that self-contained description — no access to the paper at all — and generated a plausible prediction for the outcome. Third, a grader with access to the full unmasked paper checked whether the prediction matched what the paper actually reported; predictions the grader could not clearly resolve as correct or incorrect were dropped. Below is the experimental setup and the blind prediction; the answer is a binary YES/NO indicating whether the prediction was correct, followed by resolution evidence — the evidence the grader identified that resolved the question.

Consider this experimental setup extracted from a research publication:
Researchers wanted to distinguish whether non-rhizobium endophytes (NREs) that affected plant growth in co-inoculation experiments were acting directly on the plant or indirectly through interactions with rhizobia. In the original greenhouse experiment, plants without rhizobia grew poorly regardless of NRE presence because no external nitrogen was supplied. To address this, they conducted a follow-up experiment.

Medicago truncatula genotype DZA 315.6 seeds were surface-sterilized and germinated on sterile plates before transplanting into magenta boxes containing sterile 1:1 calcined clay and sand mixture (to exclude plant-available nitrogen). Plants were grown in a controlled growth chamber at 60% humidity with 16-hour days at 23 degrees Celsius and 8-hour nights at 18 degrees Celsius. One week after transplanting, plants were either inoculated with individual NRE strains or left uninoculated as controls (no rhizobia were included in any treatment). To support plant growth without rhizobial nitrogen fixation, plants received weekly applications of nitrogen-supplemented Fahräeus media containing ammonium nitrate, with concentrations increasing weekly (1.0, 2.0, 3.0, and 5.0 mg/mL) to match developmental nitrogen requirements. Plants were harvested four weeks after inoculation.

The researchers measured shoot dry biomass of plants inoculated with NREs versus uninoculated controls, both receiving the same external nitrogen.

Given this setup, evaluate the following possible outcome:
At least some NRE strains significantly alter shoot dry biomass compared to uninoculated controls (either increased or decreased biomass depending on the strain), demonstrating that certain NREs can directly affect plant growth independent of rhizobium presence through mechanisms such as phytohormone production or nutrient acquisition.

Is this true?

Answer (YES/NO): NO